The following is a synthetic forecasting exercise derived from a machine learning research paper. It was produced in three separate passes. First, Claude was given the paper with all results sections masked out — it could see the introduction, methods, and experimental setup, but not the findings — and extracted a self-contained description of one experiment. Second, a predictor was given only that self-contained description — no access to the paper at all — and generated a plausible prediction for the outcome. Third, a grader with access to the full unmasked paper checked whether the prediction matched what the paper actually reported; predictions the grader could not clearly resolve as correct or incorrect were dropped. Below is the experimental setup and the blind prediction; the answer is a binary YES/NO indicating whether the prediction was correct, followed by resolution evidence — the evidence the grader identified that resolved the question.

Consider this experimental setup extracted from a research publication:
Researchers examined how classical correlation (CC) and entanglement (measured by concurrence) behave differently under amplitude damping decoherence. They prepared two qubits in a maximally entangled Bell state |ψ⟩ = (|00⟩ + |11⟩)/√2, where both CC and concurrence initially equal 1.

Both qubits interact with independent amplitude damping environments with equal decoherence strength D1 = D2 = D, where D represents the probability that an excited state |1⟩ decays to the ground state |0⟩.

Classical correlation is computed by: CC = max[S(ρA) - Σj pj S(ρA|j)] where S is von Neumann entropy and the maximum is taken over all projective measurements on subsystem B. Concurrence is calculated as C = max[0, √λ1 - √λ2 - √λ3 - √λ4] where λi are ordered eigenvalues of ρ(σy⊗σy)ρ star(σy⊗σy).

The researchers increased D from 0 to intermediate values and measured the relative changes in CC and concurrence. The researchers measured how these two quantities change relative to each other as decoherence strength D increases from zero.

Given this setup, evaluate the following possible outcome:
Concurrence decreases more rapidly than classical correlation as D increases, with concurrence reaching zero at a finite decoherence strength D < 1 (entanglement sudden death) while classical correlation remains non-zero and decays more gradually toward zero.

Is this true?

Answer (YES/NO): NO